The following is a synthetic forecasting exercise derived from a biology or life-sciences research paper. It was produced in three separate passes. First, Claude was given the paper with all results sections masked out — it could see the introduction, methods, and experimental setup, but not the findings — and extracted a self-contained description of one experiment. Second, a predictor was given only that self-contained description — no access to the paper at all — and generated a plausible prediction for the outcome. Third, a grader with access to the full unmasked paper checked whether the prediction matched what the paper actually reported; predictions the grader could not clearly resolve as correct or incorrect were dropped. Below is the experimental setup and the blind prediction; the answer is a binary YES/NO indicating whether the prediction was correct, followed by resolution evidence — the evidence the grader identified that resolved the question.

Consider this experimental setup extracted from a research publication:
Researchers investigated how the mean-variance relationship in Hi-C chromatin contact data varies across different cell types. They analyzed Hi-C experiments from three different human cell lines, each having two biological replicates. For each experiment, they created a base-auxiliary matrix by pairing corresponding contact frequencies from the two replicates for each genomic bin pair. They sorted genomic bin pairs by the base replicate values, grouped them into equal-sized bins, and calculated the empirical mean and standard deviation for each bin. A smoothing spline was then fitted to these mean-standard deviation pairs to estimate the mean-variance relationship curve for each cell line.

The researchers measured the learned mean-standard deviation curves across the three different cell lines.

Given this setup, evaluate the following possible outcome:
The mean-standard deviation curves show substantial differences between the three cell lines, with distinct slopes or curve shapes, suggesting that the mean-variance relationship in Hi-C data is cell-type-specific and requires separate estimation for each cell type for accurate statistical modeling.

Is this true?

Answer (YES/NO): YES